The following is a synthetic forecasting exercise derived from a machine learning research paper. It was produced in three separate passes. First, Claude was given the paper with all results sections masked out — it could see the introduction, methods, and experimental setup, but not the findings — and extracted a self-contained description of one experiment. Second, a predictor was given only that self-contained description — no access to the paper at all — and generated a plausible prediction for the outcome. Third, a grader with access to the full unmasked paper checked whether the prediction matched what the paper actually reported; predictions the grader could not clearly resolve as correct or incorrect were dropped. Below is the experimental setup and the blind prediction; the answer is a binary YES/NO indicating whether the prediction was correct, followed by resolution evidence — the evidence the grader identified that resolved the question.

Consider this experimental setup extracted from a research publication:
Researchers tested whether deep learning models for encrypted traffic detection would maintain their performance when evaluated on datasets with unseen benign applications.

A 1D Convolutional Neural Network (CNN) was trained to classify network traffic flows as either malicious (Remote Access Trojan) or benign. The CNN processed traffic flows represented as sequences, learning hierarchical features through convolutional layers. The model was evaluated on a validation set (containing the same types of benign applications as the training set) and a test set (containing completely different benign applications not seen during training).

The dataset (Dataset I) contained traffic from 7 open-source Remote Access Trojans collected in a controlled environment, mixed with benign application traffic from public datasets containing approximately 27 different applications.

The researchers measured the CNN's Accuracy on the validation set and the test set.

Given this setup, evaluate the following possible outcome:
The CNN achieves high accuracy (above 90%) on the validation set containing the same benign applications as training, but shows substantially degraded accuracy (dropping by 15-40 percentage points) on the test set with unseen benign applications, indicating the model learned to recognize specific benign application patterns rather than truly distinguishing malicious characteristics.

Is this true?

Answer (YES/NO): YES